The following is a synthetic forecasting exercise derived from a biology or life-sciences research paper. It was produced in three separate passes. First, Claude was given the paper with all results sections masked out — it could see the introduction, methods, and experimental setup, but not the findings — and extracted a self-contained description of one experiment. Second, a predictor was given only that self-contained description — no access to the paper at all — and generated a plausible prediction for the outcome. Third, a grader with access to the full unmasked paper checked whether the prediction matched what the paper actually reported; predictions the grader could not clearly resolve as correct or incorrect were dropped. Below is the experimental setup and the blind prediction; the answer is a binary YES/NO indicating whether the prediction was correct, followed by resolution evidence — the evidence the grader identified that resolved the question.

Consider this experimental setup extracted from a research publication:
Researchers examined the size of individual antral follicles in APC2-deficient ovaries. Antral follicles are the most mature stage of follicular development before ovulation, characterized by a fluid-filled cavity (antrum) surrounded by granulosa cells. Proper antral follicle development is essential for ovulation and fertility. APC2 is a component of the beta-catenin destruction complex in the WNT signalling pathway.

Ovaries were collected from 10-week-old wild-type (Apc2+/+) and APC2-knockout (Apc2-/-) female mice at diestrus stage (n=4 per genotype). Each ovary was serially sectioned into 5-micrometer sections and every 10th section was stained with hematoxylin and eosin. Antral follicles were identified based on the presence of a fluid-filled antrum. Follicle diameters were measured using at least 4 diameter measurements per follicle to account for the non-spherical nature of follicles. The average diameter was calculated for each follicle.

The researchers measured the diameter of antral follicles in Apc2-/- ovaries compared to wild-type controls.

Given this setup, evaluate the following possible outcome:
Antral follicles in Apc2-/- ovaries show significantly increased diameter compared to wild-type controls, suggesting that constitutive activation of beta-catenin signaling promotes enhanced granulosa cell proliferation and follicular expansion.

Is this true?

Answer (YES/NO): NO